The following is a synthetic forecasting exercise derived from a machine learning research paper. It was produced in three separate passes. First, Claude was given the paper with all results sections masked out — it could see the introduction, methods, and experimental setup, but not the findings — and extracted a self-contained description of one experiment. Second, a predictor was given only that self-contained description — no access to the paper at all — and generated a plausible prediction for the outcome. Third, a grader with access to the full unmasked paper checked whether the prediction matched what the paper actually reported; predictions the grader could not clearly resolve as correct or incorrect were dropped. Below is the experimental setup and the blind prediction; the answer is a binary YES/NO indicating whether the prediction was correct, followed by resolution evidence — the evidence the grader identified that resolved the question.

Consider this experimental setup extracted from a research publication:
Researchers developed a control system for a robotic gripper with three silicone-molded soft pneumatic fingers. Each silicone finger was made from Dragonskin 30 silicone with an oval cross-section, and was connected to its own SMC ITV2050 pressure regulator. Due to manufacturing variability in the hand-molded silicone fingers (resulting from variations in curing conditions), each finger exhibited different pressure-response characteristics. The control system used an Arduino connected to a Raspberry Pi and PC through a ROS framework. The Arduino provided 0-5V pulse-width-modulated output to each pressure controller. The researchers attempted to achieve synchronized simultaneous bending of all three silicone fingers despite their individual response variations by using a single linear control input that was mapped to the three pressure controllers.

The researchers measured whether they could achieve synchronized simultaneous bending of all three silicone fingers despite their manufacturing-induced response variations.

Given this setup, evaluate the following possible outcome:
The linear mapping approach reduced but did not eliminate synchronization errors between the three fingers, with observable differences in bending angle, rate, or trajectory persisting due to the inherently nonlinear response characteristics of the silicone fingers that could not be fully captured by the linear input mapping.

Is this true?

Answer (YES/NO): NO